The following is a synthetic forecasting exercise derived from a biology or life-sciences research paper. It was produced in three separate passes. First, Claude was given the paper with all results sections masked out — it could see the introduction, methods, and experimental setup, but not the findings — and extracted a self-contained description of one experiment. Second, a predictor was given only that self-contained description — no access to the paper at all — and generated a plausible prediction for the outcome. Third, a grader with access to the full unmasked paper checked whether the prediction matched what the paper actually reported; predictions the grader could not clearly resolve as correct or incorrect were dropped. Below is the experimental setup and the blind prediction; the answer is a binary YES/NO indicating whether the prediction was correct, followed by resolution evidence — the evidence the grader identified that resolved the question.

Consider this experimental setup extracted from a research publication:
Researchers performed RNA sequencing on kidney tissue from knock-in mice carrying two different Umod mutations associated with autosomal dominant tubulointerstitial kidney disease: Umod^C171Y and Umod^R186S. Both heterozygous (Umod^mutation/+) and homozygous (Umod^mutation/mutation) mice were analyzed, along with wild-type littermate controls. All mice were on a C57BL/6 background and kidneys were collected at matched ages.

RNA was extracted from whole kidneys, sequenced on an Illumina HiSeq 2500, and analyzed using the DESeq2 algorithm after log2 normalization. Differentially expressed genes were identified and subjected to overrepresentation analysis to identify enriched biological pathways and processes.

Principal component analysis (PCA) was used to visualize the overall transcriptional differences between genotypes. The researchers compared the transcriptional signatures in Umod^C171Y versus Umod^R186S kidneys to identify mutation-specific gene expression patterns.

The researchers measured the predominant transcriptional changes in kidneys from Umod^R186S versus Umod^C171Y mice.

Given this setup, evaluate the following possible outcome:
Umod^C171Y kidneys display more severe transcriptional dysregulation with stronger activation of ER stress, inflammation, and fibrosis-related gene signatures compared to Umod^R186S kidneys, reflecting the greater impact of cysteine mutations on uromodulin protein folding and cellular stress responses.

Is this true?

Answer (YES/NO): NO